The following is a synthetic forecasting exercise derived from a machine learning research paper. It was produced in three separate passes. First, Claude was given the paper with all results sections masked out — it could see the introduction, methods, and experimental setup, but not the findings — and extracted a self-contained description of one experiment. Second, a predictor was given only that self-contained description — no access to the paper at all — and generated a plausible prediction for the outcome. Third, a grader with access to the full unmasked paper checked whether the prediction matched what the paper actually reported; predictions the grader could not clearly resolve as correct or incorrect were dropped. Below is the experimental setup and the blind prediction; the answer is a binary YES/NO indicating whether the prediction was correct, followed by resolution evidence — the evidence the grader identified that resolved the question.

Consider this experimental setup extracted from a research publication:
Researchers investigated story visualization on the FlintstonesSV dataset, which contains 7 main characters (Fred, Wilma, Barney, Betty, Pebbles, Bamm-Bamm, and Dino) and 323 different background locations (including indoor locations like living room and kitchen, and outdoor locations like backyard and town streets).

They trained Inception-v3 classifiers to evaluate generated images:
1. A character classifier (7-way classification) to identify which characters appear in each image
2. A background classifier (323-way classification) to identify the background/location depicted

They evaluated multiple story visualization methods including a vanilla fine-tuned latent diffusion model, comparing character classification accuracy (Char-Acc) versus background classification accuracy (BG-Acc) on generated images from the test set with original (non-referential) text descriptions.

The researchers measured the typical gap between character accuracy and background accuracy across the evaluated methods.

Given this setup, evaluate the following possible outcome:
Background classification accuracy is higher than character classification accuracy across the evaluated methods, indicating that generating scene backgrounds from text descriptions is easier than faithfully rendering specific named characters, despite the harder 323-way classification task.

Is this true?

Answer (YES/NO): NO